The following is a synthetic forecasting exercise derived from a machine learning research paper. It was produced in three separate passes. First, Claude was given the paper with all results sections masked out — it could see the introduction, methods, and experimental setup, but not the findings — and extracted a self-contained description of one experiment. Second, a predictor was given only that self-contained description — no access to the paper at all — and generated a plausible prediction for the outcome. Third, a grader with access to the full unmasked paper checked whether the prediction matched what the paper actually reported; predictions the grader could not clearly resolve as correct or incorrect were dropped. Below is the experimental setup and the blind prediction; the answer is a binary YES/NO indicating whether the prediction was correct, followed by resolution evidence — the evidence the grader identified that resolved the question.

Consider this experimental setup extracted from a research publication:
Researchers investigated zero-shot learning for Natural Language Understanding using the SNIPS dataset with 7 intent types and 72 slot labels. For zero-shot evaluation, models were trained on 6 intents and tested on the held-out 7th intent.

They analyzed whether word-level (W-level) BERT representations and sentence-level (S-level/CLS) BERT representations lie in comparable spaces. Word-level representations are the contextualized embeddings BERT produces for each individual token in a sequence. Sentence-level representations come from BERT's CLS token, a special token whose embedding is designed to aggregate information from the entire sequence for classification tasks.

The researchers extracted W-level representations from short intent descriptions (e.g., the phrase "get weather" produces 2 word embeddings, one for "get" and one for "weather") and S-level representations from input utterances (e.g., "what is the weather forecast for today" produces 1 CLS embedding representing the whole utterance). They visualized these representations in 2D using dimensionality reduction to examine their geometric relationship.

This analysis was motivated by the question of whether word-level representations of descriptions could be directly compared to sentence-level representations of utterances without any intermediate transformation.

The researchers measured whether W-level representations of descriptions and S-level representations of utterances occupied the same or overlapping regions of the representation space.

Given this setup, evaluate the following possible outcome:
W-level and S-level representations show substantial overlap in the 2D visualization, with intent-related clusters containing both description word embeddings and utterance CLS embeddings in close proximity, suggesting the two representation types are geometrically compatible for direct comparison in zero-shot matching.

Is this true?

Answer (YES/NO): NO